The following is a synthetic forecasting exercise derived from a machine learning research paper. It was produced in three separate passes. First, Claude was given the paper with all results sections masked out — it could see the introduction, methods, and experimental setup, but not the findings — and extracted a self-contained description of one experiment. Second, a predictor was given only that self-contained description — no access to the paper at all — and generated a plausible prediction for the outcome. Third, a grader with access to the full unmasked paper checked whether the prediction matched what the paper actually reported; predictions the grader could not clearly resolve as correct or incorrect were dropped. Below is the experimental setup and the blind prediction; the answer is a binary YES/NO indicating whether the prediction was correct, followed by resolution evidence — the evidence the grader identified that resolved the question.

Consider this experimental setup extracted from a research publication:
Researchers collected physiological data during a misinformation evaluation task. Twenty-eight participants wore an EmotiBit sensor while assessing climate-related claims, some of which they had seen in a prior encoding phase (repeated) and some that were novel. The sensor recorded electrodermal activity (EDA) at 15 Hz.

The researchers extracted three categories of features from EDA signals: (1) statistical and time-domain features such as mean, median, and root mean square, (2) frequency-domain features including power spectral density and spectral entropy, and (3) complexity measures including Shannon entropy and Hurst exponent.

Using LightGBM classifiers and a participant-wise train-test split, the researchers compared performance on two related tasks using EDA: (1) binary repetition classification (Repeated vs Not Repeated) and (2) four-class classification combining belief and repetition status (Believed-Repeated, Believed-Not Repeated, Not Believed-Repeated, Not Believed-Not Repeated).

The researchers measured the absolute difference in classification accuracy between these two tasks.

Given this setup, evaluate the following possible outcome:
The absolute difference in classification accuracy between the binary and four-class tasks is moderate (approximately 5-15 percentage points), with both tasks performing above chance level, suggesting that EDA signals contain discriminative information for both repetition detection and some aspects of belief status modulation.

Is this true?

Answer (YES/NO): NO